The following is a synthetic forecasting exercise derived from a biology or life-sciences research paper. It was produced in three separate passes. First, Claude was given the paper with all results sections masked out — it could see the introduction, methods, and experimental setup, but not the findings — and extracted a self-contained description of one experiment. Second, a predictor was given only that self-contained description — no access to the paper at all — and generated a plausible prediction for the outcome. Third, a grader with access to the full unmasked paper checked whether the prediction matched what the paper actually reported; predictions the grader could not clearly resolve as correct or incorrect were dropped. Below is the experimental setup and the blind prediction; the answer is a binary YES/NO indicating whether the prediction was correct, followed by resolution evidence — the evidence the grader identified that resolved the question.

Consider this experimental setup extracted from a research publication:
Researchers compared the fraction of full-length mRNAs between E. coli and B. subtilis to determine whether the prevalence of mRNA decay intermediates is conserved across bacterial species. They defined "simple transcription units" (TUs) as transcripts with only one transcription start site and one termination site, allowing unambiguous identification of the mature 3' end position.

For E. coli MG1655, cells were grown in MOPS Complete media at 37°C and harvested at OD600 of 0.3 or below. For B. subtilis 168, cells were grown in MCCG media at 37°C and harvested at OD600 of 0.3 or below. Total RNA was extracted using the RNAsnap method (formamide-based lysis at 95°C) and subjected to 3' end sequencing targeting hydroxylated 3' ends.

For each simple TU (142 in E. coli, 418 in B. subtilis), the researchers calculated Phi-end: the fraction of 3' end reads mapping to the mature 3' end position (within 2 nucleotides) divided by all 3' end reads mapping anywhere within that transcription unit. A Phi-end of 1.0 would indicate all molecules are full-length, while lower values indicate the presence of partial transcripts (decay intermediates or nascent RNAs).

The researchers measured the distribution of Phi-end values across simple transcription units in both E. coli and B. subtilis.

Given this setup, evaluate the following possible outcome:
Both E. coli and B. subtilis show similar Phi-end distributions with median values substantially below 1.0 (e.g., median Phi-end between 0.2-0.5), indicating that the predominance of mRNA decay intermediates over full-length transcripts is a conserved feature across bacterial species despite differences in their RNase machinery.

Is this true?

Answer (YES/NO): NO